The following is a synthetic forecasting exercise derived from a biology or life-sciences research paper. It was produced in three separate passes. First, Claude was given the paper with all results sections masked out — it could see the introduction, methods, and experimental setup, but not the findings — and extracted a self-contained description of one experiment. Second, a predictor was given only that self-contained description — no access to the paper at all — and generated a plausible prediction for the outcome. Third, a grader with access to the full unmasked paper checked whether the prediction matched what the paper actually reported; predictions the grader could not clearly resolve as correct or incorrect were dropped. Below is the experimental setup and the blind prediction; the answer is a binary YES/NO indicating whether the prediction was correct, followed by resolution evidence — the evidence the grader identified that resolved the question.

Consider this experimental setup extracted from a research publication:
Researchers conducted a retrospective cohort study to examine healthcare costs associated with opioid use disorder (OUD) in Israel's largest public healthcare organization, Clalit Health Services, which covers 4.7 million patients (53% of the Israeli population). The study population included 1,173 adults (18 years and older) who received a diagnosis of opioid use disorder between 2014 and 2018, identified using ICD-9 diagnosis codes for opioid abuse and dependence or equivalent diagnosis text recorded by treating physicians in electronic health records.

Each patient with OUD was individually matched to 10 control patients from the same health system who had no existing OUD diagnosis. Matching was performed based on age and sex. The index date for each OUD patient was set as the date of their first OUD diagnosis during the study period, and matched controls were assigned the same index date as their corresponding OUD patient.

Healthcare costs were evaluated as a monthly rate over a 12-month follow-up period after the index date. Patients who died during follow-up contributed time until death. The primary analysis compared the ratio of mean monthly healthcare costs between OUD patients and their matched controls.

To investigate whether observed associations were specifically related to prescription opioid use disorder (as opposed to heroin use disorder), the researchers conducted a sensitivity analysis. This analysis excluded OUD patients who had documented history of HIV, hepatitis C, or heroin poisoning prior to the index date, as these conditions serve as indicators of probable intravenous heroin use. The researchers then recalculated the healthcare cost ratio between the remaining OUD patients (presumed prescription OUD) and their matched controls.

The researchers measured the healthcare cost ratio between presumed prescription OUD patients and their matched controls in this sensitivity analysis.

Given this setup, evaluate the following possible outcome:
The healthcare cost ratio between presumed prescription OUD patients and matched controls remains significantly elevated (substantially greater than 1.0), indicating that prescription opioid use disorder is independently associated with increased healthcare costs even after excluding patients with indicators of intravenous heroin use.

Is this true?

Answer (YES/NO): YES